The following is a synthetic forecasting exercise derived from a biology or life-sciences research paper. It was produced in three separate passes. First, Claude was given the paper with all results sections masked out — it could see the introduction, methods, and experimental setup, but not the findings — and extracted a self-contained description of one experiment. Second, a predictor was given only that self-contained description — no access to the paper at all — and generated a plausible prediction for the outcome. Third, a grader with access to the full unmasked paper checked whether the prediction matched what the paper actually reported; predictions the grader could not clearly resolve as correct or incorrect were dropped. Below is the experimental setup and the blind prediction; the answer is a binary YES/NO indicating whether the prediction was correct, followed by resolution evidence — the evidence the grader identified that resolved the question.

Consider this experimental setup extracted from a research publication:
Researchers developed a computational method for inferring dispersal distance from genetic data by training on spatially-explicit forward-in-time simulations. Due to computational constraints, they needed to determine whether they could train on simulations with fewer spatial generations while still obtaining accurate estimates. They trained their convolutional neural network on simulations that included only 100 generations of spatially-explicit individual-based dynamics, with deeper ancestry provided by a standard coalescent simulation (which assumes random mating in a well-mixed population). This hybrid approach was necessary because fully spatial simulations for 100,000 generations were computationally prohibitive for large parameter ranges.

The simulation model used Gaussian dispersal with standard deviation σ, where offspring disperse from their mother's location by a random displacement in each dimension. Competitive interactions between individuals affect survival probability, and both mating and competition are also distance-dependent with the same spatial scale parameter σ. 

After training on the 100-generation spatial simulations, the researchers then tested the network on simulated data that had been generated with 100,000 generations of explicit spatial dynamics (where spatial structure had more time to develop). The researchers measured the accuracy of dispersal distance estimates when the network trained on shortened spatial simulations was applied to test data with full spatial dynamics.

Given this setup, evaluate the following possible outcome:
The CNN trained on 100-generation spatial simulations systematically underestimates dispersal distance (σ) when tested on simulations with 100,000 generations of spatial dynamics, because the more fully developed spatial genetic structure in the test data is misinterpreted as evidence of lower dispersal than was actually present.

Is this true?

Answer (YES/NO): YES